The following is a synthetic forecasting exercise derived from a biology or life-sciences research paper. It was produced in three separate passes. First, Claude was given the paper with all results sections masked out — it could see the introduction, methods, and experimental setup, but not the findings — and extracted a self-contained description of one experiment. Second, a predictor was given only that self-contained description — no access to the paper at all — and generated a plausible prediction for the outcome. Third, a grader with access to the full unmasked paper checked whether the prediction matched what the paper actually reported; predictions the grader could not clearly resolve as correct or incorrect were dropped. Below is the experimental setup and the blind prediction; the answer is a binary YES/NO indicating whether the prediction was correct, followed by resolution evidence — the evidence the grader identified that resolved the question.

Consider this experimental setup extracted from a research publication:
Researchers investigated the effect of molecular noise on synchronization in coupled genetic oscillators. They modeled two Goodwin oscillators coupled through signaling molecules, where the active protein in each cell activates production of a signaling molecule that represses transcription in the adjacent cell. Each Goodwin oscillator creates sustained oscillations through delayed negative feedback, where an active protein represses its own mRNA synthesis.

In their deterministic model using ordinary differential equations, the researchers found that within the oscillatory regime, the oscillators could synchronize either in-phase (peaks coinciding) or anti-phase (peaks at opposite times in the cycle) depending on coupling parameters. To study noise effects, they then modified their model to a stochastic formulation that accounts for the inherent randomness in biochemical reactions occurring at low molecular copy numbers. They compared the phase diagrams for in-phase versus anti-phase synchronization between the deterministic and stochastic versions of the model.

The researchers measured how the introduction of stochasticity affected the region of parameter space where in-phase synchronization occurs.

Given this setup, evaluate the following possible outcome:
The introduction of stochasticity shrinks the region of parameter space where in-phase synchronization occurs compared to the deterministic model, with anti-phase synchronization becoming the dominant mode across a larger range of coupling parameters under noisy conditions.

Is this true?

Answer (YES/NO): NO